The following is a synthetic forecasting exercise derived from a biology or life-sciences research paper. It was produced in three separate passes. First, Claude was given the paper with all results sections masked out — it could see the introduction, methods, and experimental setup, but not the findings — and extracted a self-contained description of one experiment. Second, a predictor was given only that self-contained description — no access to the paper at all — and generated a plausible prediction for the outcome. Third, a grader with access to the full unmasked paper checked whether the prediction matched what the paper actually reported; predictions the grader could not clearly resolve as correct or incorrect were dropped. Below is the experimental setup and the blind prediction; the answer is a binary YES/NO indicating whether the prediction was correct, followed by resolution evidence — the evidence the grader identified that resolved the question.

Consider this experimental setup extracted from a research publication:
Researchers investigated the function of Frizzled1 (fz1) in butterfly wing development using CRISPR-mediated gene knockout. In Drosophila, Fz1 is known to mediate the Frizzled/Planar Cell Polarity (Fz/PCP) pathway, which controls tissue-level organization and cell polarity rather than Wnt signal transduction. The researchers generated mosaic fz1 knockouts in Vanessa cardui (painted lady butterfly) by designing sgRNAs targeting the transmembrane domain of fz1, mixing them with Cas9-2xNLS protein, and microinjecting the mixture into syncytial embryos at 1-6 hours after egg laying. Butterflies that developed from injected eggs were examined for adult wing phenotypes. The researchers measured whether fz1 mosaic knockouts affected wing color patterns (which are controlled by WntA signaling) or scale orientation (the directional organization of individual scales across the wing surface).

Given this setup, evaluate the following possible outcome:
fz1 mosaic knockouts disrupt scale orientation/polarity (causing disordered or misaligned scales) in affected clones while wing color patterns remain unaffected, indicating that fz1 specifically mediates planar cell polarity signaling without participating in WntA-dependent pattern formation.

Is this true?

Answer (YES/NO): NO